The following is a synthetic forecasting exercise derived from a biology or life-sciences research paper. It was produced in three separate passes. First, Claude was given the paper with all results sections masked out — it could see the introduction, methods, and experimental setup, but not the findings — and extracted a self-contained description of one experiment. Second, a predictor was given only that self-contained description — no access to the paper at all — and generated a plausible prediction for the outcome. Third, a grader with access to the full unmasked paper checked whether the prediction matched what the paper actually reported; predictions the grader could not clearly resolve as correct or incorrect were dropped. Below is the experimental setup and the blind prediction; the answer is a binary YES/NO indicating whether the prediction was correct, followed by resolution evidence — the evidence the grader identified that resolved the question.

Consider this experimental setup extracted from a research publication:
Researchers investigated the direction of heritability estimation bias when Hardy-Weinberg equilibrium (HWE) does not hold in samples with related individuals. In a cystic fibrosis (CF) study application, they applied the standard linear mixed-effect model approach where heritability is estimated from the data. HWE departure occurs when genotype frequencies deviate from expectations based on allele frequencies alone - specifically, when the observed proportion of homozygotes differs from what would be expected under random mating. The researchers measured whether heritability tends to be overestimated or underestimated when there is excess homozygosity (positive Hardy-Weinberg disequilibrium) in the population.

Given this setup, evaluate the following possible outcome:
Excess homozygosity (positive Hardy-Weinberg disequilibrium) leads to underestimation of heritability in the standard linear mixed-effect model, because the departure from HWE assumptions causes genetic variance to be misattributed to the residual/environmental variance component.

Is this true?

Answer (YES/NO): NO